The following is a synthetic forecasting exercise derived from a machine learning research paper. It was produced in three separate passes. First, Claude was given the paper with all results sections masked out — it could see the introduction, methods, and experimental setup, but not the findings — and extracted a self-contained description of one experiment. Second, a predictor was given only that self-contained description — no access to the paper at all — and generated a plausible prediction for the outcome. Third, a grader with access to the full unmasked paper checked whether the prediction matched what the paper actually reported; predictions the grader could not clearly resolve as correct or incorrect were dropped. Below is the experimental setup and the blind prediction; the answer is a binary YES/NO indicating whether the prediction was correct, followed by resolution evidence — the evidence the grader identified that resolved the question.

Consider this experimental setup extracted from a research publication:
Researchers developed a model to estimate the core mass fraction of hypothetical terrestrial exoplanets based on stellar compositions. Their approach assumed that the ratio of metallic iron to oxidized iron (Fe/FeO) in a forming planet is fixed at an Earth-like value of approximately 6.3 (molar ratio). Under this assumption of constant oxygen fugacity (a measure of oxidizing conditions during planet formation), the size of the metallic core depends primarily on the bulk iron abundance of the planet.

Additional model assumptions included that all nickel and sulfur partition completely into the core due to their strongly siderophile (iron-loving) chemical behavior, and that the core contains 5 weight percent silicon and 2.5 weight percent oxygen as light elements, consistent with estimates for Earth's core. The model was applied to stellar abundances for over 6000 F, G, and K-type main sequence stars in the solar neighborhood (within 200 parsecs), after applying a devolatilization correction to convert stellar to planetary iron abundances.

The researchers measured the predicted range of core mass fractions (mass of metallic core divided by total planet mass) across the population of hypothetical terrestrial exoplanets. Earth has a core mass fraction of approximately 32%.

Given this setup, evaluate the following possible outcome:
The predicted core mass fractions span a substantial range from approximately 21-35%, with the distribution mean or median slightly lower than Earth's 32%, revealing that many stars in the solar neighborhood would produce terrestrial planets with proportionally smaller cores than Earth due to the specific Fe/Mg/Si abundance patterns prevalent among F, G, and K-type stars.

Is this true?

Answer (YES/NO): NO